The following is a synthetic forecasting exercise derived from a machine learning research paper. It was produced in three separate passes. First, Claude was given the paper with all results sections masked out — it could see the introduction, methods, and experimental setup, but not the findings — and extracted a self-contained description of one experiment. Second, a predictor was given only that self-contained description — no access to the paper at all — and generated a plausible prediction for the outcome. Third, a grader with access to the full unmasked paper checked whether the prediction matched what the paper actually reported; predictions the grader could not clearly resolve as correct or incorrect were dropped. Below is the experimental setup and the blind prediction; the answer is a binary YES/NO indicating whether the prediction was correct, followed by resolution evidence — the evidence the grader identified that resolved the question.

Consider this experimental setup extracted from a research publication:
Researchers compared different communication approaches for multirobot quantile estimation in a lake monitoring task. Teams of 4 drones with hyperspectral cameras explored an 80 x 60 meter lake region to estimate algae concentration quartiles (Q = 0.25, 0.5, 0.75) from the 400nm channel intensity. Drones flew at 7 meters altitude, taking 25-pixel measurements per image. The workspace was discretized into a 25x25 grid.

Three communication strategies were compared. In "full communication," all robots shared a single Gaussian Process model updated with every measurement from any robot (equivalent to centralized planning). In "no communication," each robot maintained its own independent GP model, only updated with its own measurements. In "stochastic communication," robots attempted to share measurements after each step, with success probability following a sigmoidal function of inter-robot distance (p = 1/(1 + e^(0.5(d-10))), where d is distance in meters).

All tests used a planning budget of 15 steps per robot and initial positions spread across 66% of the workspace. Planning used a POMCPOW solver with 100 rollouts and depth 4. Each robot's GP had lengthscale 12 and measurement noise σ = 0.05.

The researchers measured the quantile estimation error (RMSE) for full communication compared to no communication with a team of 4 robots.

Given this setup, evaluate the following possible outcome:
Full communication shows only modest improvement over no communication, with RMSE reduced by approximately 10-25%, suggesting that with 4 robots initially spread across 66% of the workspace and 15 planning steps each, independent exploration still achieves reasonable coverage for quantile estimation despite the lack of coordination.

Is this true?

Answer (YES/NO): NO